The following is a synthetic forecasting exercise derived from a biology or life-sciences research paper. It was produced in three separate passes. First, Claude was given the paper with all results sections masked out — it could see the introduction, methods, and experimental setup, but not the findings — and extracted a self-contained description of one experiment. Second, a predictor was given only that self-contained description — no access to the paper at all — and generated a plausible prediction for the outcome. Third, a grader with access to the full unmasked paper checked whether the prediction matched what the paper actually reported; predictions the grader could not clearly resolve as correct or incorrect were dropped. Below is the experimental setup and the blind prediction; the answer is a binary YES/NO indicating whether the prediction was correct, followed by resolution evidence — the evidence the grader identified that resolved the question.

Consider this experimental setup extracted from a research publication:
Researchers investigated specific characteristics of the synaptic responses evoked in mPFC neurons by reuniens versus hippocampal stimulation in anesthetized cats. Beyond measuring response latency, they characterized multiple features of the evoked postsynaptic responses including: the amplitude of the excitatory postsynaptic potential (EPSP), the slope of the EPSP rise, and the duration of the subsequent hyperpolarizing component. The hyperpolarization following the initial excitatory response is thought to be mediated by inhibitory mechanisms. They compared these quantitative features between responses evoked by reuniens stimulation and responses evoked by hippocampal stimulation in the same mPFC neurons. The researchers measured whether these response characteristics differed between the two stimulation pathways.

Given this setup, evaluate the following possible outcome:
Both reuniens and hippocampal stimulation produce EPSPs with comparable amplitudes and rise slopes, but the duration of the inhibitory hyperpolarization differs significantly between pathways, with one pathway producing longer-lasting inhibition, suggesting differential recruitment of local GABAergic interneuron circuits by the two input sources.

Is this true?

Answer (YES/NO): NO